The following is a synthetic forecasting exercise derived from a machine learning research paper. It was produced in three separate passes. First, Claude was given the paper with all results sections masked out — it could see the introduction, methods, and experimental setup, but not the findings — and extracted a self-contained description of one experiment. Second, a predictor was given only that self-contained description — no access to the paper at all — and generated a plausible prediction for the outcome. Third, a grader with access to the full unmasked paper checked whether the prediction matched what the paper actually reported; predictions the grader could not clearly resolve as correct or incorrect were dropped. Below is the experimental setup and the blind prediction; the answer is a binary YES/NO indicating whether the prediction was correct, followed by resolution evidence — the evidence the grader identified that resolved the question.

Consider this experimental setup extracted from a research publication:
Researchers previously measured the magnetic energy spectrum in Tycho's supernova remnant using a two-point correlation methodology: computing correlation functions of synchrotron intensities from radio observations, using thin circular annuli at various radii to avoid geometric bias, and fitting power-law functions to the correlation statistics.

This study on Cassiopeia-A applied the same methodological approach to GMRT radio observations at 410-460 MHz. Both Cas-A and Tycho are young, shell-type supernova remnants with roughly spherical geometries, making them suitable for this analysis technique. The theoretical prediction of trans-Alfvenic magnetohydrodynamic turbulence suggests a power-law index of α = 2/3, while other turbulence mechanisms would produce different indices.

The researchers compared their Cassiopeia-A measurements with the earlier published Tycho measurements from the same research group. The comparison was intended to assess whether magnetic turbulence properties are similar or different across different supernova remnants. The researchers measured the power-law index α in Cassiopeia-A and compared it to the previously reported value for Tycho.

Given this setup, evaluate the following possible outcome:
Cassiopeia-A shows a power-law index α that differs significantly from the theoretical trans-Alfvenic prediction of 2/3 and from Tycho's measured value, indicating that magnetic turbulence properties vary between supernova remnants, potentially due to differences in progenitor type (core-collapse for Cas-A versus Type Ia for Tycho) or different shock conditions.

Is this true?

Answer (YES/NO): NO